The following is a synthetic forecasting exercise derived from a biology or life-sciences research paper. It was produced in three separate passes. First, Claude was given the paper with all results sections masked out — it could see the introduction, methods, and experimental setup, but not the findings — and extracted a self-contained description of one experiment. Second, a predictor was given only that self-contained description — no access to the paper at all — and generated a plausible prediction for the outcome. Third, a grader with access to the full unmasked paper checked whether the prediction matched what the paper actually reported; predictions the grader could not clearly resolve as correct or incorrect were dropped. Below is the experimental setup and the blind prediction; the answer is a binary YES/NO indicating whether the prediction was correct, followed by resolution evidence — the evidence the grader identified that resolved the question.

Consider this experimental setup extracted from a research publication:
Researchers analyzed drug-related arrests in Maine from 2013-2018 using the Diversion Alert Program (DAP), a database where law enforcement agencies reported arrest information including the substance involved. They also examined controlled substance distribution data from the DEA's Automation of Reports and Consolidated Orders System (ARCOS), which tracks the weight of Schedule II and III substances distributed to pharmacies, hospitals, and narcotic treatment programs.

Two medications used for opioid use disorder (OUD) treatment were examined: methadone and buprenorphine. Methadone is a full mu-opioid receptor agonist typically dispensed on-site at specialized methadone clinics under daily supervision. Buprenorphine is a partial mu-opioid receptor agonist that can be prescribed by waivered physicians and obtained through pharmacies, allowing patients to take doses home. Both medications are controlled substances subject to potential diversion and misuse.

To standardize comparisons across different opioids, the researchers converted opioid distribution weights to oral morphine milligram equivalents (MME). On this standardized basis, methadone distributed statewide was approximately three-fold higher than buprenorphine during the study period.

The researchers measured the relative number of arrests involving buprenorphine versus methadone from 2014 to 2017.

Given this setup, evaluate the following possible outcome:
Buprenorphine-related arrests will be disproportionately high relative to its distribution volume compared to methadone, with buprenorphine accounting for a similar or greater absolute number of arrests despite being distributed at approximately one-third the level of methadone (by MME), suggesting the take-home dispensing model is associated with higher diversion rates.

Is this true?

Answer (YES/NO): YES